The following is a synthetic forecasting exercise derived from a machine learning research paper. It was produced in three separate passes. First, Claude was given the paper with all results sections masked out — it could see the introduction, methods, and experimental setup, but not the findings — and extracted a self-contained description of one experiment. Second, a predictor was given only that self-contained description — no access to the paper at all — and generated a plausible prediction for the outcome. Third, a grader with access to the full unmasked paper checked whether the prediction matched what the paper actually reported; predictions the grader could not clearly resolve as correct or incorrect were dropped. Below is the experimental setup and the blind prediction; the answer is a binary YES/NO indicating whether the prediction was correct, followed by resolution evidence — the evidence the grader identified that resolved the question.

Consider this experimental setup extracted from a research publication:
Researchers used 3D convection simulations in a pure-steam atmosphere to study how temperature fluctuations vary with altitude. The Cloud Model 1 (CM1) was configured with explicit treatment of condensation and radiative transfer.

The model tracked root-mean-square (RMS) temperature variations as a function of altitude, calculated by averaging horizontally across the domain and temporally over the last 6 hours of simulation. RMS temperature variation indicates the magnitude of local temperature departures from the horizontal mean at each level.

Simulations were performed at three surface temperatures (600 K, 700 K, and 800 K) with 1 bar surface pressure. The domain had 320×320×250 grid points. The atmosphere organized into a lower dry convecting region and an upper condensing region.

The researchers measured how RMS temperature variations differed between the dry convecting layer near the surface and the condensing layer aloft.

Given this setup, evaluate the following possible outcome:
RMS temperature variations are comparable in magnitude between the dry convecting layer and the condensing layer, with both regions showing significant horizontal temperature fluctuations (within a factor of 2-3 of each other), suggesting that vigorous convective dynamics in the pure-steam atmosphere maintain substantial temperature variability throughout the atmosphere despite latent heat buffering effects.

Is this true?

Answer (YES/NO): NO